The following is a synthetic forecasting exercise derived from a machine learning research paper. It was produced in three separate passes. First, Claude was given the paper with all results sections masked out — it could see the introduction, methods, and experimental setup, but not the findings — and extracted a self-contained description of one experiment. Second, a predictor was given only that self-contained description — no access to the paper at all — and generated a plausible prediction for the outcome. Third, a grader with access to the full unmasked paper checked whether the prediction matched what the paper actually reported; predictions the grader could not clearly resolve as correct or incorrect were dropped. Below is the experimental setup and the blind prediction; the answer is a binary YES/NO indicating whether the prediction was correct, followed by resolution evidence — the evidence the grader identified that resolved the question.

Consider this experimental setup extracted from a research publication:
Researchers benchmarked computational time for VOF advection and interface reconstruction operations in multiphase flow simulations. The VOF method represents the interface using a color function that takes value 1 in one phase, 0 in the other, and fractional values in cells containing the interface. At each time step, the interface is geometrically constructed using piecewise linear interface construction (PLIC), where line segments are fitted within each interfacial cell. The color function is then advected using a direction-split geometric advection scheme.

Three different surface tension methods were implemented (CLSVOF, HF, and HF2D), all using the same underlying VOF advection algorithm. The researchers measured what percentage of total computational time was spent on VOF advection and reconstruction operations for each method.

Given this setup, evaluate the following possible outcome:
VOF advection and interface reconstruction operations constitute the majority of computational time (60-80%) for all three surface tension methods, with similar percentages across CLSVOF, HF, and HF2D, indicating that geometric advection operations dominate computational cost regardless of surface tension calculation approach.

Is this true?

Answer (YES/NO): NO